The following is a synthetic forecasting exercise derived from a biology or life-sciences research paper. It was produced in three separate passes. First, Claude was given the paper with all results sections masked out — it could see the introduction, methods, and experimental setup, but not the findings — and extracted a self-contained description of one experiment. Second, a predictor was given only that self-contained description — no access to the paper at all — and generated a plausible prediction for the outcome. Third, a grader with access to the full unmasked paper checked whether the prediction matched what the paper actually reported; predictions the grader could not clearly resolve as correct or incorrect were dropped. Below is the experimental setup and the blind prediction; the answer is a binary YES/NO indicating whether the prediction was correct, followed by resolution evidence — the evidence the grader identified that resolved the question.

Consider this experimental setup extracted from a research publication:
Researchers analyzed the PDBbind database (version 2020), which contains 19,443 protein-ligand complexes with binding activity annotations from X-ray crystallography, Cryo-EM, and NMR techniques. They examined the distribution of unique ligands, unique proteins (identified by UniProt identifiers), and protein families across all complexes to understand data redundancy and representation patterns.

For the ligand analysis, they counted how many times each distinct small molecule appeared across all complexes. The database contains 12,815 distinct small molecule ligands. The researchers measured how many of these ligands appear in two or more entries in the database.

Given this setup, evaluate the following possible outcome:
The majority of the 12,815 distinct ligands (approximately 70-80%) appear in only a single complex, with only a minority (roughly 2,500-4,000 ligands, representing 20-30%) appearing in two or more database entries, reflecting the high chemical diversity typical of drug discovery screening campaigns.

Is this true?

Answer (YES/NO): NO